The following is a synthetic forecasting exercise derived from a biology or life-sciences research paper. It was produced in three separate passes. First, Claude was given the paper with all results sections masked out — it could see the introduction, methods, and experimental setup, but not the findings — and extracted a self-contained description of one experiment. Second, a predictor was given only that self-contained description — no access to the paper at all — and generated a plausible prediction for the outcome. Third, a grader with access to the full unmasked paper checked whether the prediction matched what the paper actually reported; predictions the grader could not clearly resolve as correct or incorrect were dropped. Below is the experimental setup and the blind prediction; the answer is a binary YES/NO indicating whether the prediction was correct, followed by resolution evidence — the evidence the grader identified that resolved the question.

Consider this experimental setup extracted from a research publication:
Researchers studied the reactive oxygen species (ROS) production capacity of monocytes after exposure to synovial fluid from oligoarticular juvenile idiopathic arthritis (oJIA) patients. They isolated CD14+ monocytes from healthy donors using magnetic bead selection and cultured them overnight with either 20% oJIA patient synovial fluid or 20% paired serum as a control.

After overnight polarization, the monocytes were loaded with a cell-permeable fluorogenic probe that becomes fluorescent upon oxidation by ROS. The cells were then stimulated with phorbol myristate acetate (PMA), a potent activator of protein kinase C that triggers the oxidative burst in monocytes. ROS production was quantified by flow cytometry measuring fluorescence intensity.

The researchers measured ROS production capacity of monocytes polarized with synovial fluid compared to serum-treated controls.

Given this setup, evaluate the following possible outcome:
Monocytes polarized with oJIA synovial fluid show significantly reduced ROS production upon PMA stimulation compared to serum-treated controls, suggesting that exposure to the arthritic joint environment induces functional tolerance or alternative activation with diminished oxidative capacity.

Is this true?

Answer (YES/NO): NO